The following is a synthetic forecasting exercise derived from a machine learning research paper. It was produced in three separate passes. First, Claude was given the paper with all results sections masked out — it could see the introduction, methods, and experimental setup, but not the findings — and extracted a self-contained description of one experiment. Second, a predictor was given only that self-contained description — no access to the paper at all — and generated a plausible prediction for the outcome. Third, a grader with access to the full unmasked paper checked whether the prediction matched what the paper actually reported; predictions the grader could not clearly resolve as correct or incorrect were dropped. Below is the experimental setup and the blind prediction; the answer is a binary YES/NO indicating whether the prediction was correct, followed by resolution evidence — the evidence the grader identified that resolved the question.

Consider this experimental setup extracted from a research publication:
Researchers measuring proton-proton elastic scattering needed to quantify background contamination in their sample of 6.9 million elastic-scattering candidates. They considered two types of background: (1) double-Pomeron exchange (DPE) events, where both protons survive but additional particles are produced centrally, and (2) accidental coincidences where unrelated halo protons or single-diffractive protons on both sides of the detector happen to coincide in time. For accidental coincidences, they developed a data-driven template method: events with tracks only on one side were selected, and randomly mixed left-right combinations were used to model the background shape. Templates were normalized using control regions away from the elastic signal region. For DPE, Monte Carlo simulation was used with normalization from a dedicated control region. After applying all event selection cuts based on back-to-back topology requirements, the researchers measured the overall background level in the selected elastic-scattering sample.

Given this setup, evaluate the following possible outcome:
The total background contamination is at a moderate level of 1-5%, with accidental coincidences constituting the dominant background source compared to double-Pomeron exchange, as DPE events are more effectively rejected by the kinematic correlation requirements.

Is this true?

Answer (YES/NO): NO